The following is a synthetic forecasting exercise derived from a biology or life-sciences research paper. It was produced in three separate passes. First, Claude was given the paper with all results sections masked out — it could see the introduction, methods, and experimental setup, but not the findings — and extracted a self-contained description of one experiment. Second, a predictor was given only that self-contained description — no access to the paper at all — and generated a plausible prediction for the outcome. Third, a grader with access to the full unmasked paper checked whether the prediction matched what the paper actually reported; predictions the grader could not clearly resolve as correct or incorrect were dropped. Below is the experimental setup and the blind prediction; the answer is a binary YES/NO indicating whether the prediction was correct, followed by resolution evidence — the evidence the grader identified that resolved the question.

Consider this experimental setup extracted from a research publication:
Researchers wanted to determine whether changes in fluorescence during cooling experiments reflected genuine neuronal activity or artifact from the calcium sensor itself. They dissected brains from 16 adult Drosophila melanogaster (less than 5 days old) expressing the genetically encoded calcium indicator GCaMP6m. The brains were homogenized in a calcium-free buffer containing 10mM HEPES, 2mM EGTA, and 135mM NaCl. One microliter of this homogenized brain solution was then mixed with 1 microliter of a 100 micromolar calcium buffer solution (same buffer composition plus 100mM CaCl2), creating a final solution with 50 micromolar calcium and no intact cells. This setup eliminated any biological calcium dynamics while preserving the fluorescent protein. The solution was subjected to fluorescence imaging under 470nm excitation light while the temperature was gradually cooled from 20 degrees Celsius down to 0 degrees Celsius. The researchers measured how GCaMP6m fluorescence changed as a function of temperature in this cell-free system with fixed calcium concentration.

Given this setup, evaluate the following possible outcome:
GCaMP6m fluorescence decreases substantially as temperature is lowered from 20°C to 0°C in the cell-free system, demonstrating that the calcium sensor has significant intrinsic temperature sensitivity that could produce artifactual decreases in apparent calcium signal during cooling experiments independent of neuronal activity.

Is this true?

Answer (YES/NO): NO